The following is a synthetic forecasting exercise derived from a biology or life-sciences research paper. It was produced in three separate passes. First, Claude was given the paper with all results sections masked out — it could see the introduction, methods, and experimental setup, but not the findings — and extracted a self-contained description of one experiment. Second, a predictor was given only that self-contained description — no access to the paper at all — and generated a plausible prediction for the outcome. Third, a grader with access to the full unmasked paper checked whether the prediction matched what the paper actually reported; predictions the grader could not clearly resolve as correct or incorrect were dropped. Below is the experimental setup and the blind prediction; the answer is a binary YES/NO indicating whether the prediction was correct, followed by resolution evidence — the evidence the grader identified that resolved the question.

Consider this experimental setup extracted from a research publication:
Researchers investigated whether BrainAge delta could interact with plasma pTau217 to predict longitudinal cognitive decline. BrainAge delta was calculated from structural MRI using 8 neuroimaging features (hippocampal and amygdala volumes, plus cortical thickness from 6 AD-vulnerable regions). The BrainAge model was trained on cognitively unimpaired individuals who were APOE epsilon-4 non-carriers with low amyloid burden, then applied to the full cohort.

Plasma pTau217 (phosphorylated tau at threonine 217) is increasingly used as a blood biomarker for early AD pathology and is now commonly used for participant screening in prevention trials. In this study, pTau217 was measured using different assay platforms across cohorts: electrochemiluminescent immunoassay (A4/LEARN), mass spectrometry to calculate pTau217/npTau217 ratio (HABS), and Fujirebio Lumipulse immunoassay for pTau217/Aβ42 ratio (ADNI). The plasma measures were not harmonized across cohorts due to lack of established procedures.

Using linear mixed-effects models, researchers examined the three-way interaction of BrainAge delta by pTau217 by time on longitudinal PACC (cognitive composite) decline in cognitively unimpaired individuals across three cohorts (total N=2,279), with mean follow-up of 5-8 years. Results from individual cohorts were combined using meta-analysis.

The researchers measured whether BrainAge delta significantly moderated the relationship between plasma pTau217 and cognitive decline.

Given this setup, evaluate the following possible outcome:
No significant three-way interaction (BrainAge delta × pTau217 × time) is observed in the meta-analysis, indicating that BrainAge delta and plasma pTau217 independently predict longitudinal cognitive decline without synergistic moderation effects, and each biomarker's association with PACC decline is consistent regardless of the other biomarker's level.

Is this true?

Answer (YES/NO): NO